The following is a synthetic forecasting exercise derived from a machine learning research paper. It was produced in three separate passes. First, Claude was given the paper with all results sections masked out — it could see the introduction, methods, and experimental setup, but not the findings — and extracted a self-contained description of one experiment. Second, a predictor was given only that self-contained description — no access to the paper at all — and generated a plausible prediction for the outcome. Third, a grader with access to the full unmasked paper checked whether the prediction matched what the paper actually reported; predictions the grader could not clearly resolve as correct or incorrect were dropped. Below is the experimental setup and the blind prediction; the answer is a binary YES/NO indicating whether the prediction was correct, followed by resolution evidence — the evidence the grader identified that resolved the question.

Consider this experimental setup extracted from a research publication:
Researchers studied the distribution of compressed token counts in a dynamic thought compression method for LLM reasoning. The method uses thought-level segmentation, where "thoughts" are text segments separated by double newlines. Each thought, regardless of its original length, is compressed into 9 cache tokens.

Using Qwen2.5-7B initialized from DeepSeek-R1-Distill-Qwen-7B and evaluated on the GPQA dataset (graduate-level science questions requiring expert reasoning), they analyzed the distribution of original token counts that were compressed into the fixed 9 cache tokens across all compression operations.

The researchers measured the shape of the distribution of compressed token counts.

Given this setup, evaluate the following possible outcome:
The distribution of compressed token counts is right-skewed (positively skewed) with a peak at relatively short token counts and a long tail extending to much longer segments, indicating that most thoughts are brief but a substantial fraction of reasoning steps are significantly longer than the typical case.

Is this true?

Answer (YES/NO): YES